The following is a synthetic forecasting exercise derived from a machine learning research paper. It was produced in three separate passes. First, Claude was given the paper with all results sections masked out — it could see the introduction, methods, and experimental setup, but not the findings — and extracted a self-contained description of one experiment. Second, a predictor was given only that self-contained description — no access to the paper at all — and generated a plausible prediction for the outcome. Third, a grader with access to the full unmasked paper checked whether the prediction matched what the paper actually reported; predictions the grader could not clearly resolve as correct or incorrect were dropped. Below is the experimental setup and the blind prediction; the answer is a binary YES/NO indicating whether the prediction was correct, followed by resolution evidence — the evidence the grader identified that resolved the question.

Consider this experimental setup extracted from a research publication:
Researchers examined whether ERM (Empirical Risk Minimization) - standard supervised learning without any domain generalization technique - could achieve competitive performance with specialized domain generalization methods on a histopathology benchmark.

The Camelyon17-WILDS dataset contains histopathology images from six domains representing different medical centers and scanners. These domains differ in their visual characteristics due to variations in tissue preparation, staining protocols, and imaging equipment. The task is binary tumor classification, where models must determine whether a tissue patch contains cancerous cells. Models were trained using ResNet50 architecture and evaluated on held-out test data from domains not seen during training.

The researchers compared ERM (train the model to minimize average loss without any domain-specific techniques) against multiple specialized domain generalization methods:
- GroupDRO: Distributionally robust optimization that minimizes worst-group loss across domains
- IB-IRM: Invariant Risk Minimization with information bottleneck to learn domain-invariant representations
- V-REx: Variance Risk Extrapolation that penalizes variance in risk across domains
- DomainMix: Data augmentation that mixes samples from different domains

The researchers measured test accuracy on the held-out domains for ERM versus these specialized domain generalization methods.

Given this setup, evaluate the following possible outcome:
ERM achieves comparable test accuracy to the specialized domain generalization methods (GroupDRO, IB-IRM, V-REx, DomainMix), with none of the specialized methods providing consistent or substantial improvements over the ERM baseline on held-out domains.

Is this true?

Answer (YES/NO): YES